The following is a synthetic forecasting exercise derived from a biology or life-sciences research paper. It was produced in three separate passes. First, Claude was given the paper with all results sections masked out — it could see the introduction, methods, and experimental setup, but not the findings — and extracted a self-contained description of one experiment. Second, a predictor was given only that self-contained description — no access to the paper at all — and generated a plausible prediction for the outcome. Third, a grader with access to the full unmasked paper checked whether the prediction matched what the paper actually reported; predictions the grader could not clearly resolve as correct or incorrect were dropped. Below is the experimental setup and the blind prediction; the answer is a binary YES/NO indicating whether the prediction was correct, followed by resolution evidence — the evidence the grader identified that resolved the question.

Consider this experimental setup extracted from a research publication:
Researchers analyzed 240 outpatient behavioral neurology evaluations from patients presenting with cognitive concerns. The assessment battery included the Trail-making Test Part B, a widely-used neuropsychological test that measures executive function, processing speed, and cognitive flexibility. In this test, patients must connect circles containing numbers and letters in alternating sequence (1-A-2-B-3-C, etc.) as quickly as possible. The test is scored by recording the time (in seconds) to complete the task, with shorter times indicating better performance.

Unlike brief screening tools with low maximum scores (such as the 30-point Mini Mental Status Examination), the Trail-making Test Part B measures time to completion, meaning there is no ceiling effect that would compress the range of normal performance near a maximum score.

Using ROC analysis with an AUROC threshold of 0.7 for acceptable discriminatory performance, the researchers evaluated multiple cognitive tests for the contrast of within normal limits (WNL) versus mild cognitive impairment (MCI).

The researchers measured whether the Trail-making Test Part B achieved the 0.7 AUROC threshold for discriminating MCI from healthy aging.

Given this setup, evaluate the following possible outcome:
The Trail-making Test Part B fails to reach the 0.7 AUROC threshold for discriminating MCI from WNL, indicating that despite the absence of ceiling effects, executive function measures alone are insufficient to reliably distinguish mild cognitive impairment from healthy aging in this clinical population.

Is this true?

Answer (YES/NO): NO